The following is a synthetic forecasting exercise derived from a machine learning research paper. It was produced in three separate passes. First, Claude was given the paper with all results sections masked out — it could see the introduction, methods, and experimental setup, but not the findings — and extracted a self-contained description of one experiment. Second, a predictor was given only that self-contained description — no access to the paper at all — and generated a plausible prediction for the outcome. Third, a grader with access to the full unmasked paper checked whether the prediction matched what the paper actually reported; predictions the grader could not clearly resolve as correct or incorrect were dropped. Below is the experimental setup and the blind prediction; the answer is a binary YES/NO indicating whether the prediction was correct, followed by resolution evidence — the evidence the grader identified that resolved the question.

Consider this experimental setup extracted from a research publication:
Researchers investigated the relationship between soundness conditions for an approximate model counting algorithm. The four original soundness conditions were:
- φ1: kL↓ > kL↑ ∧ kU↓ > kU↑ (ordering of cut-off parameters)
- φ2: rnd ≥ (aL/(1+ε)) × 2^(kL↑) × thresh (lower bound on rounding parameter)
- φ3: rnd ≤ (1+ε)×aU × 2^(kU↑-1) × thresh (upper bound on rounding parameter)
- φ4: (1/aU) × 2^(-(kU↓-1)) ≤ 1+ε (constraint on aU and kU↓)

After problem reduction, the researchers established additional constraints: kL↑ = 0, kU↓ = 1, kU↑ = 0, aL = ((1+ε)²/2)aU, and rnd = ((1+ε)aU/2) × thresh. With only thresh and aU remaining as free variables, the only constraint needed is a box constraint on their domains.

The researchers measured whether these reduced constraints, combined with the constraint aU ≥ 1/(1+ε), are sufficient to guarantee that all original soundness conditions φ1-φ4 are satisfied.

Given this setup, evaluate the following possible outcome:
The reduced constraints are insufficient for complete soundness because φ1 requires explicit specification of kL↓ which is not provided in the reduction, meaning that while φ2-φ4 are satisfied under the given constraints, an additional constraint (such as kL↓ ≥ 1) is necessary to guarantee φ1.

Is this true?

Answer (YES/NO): NO